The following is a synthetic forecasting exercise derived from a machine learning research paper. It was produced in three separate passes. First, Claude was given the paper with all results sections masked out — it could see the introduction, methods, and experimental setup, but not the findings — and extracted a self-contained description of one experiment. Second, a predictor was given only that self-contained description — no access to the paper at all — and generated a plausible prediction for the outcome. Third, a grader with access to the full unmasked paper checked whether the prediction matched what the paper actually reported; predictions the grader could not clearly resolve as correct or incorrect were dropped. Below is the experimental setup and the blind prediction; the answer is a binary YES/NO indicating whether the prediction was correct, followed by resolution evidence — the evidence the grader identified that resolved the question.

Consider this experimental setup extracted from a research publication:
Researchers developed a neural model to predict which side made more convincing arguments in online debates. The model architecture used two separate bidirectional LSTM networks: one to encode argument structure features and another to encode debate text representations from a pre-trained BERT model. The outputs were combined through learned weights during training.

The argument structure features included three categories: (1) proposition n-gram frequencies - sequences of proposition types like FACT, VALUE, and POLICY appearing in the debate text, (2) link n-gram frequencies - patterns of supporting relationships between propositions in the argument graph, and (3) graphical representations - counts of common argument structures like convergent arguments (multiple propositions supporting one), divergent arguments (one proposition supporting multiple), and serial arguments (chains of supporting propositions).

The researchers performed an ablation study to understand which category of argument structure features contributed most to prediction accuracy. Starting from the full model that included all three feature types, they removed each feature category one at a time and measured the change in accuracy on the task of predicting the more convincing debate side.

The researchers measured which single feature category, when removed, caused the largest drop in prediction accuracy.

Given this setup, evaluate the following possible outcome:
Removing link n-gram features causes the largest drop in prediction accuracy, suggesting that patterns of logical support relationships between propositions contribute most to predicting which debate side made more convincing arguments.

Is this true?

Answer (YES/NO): NO